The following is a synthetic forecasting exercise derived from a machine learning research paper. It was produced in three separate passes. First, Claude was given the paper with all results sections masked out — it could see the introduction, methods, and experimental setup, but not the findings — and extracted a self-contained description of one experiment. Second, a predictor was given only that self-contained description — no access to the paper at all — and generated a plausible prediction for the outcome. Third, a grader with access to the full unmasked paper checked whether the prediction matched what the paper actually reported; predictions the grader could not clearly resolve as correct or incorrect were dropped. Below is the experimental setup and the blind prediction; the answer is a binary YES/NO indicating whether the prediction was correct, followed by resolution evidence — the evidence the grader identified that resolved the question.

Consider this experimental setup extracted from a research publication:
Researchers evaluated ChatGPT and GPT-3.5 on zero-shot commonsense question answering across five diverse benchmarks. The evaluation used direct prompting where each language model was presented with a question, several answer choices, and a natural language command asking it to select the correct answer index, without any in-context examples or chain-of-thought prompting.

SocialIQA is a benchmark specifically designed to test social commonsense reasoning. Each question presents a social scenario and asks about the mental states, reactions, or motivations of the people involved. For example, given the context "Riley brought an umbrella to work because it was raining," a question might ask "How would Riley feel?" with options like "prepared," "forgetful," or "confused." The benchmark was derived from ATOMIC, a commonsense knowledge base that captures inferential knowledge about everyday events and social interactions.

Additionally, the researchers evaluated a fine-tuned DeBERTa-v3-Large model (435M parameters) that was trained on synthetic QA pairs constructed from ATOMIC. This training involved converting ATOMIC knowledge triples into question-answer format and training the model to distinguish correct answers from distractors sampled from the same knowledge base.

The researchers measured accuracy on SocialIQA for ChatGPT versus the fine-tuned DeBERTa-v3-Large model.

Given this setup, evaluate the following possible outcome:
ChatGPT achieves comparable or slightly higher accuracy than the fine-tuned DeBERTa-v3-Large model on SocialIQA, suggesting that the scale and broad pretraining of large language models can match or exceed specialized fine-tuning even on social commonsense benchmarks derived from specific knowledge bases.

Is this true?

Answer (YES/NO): NO